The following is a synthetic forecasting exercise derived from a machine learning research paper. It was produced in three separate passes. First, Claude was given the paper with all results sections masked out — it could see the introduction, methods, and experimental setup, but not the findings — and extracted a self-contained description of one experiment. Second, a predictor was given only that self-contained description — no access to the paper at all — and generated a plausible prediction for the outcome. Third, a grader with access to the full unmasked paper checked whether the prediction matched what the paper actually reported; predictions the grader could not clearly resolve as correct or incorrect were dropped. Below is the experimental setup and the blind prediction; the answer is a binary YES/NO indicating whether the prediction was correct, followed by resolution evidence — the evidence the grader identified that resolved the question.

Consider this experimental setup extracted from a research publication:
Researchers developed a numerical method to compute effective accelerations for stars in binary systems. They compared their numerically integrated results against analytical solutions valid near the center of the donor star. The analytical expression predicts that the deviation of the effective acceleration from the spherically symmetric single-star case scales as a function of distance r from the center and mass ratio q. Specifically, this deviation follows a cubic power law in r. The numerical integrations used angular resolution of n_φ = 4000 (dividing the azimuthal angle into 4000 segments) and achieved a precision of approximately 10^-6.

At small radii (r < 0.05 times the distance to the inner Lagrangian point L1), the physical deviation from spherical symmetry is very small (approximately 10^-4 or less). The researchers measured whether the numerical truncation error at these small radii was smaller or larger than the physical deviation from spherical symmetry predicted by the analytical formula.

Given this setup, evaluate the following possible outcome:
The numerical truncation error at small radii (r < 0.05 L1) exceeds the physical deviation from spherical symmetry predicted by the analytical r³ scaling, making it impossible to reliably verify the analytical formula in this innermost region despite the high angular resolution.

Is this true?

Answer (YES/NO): YES